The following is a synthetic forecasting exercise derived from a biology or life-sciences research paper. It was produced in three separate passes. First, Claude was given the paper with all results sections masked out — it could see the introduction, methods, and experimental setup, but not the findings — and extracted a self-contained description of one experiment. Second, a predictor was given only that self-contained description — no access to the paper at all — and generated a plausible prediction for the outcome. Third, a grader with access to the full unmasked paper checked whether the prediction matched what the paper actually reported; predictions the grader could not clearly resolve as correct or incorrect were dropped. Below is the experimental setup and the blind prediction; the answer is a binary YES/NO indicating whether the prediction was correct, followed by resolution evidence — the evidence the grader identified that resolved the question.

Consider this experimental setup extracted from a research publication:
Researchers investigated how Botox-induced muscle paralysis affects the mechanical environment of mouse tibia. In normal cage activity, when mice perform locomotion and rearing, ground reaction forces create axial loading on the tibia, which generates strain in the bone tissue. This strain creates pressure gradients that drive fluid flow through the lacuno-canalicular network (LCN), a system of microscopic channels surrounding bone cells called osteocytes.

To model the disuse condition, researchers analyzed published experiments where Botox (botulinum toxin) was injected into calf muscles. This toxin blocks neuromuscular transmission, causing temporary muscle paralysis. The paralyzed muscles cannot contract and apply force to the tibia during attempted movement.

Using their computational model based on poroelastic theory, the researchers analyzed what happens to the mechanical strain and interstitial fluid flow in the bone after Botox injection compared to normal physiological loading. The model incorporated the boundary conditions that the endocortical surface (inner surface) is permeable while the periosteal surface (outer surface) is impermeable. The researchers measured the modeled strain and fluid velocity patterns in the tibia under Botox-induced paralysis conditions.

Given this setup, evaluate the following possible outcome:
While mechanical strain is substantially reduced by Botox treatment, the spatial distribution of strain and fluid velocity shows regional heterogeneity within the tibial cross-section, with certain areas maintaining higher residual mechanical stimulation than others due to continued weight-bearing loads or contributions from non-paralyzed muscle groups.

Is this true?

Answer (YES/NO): NO